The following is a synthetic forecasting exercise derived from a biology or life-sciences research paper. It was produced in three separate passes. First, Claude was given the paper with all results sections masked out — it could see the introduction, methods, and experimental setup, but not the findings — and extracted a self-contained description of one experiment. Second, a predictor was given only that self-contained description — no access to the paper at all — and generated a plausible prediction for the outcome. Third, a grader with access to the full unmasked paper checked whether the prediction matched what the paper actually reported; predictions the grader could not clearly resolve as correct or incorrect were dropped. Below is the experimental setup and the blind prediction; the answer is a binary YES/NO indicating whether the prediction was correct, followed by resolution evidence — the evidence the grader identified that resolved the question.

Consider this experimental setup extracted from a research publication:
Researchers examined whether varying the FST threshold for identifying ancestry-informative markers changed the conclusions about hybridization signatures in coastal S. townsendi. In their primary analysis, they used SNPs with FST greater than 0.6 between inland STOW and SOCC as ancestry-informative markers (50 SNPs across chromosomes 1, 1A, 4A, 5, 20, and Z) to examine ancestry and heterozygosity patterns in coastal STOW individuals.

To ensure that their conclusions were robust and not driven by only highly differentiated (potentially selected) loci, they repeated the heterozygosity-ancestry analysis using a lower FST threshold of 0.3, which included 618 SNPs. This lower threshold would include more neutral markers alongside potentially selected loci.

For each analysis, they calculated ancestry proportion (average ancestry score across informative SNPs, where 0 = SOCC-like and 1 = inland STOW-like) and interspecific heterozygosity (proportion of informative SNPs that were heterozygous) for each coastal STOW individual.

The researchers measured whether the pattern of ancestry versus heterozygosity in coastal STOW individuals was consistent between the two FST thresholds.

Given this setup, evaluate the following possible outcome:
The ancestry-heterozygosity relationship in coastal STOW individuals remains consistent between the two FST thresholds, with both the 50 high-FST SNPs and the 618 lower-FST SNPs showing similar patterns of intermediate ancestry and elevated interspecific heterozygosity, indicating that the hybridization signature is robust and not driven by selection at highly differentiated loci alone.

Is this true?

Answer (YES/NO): NO